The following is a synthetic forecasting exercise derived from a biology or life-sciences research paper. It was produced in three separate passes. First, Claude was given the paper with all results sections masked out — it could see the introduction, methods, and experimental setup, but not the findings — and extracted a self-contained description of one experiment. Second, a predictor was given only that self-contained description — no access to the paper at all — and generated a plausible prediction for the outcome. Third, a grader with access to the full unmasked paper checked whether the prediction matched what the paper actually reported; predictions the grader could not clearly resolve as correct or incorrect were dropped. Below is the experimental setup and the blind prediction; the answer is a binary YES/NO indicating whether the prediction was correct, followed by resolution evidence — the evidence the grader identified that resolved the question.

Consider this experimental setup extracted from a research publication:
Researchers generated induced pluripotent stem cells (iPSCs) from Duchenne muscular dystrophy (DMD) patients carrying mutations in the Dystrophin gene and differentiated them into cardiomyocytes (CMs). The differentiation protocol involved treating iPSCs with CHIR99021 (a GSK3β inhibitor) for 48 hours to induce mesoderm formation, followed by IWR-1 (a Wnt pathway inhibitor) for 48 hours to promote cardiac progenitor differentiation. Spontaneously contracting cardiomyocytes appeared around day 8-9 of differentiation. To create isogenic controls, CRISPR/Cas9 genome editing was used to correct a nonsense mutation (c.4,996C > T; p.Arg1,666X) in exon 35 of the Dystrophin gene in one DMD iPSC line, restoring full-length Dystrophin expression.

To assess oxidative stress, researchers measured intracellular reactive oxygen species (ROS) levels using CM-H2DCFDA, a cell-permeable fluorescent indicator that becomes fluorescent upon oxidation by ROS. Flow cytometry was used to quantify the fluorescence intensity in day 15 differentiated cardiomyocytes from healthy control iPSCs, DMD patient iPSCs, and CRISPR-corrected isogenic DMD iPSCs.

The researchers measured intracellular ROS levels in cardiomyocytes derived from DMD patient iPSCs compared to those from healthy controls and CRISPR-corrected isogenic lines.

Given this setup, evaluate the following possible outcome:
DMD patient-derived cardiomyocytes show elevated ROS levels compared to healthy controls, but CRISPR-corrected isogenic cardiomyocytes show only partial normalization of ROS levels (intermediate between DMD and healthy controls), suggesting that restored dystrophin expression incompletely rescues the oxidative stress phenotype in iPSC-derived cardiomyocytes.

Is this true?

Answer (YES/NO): NO